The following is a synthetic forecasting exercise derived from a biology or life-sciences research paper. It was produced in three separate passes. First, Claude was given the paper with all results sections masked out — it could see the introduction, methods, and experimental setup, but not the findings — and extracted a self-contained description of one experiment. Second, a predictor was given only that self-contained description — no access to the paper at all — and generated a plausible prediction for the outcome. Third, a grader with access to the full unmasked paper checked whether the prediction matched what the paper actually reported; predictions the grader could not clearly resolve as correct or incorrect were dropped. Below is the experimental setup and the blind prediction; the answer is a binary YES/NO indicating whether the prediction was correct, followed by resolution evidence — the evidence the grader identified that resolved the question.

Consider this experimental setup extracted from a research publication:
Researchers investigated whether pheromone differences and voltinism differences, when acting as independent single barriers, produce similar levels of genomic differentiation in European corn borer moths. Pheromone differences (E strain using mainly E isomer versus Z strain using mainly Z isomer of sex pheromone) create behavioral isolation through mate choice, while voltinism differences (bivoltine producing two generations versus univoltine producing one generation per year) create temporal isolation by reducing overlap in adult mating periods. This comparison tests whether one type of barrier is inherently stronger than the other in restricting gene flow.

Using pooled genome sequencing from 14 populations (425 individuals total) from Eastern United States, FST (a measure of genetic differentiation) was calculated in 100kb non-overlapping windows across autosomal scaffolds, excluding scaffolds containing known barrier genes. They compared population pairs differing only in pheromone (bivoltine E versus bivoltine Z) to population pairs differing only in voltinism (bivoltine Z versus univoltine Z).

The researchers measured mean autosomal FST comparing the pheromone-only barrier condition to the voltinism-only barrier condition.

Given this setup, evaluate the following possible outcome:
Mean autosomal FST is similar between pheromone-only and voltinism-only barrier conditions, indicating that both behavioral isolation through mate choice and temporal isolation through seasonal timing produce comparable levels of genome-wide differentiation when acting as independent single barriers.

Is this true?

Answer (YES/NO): YES